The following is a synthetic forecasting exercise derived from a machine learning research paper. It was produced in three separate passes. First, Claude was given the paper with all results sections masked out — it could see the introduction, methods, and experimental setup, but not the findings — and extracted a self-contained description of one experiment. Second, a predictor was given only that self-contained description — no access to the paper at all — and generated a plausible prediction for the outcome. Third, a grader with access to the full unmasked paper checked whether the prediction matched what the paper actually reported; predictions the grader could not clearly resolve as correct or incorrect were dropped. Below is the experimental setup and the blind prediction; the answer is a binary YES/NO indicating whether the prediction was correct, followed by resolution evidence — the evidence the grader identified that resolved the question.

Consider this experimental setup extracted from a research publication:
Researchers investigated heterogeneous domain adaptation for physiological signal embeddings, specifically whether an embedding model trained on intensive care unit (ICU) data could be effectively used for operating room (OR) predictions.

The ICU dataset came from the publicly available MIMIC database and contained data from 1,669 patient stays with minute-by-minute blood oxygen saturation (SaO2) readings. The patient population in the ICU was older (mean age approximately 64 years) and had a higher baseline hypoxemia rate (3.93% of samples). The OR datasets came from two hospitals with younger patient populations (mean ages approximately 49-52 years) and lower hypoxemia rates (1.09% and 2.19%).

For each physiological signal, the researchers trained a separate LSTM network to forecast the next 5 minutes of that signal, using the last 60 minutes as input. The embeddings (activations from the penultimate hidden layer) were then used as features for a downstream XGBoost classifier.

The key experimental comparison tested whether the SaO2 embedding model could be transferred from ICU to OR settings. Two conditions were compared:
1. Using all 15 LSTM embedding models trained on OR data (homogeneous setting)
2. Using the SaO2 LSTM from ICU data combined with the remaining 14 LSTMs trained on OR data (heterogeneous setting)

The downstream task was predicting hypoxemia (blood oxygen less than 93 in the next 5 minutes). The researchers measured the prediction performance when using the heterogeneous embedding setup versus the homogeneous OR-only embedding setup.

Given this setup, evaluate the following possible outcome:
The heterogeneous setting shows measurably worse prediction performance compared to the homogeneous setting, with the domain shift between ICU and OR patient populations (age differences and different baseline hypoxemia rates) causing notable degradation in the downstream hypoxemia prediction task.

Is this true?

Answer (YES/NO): NO